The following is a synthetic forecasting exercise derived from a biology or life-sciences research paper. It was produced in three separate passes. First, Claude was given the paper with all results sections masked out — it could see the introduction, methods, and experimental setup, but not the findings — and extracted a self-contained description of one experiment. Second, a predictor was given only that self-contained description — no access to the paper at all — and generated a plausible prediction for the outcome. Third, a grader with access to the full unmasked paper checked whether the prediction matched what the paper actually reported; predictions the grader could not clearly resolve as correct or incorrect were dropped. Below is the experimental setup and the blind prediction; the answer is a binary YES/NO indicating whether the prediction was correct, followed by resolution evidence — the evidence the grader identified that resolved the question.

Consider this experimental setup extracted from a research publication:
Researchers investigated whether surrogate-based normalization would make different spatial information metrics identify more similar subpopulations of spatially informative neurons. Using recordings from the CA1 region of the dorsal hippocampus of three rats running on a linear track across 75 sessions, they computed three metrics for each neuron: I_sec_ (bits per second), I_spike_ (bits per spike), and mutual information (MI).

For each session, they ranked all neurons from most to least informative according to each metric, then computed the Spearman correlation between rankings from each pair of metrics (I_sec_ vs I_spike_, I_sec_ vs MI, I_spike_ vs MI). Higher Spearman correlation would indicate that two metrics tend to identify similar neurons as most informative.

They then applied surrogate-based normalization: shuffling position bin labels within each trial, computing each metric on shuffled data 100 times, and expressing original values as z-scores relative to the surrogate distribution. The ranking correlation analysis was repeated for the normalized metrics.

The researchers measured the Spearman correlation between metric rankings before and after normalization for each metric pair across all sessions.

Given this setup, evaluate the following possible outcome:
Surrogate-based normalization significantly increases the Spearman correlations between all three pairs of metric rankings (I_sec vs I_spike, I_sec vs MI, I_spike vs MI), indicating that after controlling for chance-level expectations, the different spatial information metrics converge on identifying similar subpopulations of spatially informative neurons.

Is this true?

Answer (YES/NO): YES